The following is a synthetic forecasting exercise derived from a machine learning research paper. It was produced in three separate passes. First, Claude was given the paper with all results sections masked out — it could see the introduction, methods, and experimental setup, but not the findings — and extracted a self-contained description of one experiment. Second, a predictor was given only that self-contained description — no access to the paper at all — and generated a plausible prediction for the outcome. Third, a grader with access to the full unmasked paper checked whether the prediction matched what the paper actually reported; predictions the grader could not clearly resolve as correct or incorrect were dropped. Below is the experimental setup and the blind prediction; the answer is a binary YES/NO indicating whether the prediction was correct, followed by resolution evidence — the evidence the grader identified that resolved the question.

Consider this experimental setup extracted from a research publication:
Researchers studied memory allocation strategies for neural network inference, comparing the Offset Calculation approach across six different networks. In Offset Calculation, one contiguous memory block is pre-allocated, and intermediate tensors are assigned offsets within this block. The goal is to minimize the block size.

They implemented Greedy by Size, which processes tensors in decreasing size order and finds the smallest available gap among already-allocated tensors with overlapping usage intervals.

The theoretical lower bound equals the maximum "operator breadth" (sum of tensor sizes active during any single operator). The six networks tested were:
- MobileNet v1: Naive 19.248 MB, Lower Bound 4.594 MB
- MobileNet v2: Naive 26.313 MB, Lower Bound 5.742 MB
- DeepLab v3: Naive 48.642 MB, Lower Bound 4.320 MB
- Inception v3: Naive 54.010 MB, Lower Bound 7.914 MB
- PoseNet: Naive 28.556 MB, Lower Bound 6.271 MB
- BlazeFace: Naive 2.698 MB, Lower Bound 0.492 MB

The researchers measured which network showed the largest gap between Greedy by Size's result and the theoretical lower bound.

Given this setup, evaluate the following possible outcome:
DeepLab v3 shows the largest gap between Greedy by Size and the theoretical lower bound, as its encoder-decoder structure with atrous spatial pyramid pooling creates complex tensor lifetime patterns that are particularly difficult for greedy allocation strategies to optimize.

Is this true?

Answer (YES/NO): YES